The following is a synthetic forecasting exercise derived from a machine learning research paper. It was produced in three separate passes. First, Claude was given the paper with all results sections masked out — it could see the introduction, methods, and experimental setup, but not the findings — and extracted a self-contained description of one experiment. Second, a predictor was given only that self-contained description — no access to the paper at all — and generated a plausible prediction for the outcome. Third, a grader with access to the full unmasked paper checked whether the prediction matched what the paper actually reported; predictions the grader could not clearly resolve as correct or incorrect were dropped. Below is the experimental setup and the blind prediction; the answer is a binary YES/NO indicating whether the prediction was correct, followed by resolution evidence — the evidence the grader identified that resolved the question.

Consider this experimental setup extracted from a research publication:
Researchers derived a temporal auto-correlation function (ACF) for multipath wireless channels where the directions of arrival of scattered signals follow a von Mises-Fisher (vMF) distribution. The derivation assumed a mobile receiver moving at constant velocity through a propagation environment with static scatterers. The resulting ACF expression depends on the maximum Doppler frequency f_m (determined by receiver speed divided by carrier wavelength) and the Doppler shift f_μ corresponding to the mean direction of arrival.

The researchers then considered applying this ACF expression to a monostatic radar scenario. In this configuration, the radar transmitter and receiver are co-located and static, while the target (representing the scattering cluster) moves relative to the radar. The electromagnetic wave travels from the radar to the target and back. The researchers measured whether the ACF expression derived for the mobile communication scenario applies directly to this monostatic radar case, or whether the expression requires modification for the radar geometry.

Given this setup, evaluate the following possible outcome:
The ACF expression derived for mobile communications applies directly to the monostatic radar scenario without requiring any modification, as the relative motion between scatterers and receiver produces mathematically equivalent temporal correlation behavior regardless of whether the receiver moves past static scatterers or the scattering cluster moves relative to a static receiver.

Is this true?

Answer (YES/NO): NO